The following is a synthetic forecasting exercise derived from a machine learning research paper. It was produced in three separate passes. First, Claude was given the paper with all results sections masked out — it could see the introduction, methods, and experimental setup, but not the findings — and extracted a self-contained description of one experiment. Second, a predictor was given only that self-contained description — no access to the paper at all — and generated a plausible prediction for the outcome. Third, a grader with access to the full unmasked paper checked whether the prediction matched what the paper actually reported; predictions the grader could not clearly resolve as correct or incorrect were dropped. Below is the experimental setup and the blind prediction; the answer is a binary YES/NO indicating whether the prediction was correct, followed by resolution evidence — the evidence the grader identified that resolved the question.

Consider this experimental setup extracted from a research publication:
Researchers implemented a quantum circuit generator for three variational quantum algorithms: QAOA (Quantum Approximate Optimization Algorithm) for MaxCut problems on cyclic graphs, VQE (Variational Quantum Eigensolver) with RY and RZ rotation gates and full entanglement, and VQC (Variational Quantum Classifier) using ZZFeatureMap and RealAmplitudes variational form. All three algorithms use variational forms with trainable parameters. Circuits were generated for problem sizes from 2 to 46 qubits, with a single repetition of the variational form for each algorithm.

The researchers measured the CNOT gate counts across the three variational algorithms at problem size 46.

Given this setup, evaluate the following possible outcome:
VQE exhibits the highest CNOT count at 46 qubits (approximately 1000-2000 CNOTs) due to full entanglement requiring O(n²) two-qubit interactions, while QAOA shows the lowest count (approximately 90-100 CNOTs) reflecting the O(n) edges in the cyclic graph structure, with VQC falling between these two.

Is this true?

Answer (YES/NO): NO